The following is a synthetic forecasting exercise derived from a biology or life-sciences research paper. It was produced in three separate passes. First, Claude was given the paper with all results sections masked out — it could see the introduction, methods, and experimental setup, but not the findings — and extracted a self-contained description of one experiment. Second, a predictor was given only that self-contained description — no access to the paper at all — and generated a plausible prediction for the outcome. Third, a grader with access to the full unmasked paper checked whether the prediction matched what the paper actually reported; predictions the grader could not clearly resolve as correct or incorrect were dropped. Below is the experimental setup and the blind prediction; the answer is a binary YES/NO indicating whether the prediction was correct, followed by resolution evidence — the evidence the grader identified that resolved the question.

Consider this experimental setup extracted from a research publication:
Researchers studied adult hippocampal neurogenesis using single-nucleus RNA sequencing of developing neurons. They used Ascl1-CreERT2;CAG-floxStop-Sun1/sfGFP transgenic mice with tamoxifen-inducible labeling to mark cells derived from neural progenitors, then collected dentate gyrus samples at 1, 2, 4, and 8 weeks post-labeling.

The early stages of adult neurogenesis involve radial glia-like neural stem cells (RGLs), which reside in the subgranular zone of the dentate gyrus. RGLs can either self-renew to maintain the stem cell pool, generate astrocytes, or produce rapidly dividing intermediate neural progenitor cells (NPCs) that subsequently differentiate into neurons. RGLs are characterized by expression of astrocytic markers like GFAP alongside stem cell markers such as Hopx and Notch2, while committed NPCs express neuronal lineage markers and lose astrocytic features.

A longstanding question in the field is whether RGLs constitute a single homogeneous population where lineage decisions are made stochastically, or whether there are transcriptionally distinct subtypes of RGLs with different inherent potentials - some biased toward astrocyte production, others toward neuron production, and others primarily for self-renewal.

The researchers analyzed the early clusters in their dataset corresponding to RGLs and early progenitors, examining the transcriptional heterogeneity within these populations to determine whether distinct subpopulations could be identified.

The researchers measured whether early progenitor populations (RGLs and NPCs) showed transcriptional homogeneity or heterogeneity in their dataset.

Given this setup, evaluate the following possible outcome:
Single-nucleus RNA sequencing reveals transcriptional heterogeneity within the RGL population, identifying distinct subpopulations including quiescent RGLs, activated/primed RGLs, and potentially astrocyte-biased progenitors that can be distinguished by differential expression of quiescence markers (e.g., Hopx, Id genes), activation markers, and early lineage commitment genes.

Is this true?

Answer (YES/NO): NO